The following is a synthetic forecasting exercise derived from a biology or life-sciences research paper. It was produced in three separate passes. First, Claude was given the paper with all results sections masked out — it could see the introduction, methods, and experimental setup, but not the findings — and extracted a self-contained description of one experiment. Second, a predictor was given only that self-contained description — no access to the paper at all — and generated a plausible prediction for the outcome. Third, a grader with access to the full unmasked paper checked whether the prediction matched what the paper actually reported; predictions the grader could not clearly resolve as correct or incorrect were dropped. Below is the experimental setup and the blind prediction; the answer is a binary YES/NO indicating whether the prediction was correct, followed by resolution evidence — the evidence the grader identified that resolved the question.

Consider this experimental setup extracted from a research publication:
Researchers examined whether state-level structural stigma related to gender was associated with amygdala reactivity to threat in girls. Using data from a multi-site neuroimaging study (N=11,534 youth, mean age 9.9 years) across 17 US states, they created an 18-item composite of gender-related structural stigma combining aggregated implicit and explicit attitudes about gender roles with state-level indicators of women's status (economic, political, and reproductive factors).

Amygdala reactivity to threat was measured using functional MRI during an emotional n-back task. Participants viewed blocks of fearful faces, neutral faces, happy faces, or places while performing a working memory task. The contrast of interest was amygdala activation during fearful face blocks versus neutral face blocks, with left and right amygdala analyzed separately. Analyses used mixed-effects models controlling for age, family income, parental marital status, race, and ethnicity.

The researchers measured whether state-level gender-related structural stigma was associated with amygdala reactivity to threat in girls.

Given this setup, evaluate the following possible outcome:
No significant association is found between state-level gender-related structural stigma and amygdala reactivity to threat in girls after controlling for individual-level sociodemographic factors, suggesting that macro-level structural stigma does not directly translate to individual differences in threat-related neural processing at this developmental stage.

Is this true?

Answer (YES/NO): YES